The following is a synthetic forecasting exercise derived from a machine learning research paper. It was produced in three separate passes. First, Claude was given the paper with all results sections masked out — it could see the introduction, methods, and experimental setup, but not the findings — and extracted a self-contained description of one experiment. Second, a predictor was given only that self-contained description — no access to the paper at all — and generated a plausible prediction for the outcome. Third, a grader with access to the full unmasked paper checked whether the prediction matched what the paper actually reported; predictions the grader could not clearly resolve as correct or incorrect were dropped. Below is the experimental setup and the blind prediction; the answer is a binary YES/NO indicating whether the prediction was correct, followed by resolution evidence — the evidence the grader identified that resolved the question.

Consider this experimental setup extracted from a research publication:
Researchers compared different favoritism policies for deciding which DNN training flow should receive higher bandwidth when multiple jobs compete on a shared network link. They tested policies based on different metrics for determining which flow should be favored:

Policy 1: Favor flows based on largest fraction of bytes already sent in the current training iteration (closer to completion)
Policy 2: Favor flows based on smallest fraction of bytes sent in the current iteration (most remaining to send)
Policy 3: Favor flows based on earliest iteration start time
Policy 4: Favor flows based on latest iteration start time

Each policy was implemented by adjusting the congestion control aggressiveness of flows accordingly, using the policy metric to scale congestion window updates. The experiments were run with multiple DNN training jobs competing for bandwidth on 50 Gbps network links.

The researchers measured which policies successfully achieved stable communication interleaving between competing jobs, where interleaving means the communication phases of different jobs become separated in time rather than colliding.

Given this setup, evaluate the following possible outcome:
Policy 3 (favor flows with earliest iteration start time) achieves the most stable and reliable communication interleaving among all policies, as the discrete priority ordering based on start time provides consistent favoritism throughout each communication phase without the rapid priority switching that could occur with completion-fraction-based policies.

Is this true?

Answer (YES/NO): NO